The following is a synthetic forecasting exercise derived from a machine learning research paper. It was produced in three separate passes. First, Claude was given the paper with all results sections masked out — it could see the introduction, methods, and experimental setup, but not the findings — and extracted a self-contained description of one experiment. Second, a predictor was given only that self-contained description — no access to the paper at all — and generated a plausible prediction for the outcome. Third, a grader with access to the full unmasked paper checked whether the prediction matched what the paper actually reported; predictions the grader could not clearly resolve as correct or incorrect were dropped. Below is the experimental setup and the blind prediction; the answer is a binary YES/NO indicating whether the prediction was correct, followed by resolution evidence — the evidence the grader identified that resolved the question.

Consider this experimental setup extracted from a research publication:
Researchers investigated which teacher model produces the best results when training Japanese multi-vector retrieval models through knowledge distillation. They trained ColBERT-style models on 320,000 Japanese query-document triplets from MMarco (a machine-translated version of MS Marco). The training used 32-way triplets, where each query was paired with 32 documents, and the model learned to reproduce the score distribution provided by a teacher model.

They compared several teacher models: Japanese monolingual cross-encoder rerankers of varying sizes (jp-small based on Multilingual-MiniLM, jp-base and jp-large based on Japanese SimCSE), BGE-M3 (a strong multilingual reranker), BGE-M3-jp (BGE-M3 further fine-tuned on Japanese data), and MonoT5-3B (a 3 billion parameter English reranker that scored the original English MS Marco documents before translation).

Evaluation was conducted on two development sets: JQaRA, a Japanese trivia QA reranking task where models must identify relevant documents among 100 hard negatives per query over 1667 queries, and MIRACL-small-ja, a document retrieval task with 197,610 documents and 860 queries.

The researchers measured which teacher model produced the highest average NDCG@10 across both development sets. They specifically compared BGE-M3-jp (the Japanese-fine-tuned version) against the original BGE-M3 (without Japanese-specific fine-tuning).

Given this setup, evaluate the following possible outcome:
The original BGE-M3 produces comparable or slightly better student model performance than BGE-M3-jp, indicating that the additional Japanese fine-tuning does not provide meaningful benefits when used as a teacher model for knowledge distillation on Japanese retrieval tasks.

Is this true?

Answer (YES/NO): YES